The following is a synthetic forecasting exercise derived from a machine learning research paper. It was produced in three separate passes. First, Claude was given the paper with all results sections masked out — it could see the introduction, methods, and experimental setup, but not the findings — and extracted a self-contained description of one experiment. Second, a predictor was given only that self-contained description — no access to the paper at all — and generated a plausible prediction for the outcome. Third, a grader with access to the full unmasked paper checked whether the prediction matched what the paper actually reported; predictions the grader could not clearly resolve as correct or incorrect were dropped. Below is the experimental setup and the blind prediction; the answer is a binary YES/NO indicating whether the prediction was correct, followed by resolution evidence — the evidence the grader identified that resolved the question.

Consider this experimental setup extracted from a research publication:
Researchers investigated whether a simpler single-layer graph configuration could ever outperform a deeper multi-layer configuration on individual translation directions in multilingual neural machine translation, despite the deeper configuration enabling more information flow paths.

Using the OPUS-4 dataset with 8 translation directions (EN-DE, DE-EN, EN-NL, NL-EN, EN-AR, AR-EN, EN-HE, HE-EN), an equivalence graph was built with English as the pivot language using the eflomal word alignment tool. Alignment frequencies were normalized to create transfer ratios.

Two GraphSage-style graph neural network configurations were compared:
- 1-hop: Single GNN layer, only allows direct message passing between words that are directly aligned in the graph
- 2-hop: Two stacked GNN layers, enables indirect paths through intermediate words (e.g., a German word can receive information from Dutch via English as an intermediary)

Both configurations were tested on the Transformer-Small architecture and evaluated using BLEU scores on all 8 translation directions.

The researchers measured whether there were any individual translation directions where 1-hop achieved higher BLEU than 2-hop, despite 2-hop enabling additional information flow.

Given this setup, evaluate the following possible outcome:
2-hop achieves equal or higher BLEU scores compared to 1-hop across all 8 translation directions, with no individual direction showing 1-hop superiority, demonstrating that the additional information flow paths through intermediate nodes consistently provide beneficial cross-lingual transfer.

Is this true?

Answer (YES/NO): NO